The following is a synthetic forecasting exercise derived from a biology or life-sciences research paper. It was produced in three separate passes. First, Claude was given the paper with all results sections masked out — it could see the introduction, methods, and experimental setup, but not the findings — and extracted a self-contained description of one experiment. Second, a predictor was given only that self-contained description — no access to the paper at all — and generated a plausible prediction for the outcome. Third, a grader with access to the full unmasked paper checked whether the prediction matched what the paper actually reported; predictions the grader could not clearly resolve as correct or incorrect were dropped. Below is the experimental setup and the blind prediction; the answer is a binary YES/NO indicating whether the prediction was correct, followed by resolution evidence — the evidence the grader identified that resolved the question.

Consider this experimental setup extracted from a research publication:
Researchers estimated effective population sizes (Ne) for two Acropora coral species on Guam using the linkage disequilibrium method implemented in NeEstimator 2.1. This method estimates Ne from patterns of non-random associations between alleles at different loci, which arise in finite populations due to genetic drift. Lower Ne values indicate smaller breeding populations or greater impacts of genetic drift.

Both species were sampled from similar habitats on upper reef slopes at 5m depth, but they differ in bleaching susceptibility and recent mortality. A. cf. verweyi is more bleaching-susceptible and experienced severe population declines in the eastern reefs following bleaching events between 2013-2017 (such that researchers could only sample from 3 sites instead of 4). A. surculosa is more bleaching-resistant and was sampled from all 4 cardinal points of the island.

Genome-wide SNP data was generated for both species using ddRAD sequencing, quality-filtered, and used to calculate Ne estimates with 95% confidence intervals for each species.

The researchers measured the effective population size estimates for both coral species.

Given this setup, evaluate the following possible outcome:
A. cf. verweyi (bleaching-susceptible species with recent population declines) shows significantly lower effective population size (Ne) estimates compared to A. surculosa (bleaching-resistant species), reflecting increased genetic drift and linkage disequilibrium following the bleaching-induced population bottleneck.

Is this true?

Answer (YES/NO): NO